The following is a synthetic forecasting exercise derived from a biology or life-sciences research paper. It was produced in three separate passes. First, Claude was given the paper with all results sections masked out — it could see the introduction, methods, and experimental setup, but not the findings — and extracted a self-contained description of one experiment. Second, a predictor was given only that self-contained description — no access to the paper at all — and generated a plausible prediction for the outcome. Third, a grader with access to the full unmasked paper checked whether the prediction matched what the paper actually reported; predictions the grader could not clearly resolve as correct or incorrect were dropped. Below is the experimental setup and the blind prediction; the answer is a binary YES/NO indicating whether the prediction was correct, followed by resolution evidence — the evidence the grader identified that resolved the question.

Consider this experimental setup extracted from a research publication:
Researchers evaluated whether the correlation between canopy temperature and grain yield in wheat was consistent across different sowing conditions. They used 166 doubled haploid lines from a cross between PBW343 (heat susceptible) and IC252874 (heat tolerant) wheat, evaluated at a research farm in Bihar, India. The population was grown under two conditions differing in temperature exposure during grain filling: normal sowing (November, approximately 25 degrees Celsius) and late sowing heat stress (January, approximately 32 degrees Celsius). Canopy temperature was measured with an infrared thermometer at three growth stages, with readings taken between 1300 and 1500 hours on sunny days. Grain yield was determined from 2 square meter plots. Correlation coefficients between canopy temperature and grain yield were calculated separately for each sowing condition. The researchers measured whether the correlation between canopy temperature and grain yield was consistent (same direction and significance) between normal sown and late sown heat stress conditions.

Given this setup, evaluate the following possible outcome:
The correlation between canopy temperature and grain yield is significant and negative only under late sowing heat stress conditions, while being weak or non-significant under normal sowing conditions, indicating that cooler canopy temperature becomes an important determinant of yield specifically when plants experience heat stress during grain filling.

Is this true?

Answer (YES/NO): NO